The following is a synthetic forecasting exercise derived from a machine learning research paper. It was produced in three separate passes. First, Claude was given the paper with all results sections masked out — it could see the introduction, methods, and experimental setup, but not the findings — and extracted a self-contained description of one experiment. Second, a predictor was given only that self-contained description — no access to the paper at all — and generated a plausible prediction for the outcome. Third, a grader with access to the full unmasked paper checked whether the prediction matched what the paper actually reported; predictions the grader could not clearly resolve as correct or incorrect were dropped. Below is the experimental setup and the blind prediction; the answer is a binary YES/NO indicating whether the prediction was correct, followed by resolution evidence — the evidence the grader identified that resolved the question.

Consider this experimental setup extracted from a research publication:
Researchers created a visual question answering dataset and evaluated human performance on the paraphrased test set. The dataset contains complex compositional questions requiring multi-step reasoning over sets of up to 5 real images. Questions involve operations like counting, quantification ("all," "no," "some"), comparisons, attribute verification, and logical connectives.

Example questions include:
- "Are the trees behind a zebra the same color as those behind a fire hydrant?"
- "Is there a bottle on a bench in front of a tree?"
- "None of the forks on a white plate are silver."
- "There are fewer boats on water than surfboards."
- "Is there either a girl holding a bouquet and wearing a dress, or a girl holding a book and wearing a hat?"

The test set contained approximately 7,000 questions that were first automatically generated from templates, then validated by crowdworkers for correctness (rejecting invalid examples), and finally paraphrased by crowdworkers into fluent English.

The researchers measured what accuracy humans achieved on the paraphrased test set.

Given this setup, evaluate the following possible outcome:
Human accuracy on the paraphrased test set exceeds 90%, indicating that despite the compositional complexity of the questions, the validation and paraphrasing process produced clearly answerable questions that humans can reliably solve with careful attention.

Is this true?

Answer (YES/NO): YES